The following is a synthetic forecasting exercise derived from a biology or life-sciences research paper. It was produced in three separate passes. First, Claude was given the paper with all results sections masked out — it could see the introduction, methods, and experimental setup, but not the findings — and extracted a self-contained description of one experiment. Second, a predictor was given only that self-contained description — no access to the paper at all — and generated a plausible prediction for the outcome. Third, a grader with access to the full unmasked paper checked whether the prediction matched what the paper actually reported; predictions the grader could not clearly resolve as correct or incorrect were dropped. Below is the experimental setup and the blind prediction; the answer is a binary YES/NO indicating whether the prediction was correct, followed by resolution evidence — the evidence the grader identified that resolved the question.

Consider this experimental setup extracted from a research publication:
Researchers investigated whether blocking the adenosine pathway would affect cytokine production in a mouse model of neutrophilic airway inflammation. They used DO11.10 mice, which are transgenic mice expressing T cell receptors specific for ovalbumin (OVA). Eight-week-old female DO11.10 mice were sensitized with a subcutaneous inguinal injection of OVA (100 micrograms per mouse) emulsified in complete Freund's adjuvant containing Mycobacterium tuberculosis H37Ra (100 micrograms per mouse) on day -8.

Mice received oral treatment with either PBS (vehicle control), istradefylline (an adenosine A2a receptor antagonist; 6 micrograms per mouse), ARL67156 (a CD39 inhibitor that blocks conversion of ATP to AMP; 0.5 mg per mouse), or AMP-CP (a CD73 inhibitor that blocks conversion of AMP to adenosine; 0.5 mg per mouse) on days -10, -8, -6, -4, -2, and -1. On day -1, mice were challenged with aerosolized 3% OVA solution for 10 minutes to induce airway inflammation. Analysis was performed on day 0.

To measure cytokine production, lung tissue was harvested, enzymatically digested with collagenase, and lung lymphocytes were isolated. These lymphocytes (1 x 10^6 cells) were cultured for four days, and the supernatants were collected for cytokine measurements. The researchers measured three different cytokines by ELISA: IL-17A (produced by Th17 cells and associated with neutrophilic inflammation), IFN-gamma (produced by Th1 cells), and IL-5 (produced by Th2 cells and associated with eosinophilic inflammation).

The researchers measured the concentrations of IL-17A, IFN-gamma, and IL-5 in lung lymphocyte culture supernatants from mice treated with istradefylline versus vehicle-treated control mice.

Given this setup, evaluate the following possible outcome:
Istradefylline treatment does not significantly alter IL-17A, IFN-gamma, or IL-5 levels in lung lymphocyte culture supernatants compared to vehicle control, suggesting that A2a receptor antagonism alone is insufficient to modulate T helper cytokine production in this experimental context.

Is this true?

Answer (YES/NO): NO